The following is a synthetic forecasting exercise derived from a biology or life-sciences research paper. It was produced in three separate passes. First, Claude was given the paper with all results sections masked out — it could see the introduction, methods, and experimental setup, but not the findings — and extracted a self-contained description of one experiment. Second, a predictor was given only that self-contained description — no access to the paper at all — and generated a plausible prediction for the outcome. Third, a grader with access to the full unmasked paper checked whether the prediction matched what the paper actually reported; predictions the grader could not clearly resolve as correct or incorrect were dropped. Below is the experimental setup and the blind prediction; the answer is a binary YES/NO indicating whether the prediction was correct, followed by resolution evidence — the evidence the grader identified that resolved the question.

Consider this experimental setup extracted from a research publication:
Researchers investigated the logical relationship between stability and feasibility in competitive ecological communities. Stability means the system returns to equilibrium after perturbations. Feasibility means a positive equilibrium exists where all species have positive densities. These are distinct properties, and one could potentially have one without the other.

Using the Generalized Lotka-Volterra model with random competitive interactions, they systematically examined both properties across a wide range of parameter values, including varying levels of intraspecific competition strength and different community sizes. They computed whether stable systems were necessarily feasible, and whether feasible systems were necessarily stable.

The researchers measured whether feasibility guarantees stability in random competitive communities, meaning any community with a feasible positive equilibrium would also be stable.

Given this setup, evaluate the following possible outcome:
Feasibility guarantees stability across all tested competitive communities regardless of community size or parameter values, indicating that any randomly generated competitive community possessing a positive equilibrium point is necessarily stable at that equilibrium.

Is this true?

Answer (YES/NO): NO